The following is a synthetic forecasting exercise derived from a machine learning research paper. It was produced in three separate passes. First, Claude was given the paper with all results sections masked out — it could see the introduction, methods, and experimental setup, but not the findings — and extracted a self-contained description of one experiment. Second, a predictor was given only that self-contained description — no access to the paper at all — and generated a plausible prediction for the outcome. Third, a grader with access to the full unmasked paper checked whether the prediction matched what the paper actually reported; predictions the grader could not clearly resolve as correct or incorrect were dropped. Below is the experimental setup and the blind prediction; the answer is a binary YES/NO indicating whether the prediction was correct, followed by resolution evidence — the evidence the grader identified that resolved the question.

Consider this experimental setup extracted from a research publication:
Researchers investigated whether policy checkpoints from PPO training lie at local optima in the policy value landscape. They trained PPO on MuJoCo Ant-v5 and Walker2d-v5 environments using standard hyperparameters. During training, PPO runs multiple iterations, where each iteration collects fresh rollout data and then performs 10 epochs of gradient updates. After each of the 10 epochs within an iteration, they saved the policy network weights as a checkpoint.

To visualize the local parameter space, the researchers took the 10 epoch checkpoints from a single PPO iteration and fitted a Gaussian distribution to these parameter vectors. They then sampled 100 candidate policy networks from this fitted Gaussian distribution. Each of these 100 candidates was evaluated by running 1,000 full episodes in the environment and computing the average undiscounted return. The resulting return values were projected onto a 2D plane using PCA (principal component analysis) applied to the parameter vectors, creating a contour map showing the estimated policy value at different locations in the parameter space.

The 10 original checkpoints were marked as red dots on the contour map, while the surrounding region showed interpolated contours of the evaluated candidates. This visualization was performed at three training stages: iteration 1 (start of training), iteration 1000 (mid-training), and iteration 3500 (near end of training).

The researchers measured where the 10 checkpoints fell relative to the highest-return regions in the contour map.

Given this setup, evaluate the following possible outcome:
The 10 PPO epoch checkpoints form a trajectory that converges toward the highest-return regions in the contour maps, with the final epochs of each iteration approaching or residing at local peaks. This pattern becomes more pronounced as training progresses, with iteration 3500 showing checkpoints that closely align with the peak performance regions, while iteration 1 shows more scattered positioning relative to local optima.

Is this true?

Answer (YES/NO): NO